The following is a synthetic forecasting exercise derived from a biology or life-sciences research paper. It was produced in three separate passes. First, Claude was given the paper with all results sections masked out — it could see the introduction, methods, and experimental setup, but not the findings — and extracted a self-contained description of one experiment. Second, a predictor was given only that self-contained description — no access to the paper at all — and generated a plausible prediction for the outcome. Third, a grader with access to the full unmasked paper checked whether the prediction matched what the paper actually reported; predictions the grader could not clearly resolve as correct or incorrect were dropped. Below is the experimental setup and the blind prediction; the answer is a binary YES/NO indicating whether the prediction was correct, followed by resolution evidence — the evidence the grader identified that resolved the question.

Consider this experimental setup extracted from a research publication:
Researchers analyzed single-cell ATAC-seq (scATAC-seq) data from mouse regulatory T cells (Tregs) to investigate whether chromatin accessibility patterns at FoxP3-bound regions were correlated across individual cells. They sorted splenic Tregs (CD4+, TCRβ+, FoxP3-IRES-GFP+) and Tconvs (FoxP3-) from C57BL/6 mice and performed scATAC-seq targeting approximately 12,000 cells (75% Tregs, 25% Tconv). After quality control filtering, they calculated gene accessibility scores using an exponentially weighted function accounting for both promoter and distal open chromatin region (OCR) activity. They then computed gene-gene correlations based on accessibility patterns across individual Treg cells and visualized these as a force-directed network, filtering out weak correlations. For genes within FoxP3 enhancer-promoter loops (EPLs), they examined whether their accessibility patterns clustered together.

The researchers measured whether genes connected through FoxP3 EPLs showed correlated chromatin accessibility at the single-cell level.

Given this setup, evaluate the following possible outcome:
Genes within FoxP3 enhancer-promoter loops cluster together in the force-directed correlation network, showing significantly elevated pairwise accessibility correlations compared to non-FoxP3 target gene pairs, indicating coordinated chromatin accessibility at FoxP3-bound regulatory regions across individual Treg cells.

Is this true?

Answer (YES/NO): NO